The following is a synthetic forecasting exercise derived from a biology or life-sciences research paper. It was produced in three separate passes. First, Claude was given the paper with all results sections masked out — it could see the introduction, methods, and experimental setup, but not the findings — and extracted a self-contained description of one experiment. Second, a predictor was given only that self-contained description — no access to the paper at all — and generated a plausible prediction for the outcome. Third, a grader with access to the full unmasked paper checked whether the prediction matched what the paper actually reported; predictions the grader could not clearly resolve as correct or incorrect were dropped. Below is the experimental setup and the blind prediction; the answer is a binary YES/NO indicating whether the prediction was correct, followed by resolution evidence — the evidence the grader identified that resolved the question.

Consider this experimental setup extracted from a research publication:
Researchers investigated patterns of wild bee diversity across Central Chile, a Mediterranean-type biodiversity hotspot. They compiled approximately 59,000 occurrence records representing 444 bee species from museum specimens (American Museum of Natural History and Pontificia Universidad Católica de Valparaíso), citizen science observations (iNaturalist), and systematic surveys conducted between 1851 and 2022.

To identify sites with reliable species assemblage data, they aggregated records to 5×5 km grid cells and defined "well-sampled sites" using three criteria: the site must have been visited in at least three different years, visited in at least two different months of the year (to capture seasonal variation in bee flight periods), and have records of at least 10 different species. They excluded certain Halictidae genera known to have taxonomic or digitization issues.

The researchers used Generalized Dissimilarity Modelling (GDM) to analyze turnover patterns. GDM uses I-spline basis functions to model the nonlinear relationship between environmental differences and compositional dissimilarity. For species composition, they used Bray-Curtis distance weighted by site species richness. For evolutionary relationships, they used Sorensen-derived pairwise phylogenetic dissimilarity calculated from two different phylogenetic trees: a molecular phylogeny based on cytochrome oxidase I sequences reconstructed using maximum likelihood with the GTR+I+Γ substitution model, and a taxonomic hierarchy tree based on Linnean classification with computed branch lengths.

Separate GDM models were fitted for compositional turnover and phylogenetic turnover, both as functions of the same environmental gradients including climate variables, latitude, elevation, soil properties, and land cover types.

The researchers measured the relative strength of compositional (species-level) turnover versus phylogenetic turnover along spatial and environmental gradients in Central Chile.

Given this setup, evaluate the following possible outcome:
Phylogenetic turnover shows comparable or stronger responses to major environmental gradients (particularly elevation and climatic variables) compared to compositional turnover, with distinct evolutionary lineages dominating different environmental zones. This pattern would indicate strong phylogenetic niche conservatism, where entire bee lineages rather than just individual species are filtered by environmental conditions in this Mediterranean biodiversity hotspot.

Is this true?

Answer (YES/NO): NO